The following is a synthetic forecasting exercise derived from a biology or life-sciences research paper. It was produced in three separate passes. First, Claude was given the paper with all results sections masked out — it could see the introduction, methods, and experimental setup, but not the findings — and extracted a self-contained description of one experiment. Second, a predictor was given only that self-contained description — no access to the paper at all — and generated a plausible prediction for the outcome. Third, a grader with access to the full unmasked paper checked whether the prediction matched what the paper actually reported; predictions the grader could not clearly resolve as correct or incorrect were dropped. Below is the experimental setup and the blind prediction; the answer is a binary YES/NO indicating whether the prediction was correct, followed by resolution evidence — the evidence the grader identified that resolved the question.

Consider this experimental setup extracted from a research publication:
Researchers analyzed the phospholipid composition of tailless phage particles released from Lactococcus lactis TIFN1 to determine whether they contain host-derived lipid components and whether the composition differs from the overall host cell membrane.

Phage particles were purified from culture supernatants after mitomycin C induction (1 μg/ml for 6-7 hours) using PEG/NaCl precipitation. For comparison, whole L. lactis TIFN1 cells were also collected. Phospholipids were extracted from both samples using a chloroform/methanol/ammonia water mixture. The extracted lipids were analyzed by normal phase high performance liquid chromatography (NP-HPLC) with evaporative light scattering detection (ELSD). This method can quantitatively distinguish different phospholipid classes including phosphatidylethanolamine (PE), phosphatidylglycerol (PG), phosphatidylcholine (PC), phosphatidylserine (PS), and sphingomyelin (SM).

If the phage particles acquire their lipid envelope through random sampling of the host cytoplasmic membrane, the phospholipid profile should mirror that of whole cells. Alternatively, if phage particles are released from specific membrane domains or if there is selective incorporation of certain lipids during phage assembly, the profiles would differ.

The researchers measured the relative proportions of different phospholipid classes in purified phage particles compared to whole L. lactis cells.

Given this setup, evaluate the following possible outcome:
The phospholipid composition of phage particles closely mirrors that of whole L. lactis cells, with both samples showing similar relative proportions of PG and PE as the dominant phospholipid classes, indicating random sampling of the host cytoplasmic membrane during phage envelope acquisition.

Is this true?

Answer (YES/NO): NO